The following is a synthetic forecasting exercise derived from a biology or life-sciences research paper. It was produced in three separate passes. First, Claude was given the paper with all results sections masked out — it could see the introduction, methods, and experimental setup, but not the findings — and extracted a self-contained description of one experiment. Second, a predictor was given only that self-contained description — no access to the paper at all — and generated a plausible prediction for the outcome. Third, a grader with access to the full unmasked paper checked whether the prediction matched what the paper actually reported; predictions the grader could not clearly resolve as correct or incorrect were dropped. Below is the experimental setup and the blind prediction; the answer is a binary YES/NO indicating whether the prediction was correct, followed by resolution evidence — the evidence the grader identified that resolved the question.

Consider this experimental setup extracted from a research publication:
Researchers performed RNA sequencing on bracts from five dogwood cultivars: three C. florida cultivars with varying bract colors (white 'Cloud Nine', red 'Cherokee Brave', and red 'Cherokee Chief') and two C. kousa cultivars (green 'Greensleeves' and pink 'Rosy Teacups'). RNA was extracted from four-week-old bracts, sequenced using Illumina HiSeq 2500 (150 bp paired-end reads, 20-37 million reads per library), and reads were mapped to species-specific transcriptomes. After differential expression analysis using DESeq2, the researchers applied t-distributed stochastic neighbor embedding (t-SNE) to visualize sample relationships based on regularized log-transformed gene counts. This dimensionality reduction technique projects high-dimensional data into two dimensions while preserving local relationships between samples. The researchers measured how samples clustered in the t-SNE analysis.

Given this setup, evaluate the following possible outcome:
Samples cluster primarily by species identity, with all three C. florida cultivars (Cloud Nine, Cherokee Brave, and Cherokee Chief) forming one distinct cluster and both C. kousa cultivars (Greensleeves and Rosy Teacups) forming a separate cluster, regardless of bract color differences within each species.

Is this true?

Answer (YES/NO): NO